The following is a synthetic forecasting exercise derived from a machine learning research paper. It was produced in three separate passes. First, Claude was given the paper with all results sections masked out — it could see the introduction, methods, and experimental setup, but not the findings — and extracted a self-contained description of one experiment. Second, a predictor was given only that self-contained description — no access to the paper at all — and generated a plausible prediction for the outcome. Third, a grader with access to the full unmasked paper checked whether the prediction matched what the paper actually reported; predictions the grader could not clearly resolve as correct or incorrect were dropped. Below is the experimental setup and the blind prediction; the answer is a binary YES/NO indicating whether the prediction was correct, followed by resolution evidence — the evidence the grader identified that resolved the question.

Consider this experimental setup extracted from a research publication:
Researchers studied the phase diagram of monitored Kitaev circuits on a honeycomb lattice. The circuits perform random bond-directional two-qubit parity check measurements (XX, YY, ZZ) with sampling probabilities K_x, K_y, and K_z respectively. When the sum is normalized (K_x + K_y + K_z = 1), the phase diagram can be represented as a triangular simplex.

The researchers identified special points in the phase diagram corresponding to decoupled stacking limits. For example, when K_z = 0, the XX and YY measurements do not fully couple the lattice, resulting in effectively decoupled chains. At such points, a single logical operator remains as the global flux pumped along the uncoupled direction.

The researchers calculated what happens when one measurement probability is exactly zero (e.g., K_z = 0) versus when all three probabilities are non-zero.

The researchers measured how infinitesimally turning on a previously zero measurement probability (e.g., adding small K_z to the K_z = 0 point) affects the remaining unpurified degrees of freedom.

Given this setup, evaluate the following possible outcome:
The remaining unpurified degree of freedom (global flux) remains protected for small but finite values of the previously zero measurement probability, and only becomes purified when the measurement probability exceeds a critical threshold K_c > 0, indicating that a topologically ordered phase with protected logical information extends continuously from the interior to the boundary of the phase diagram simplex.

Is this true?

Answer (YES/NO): NO